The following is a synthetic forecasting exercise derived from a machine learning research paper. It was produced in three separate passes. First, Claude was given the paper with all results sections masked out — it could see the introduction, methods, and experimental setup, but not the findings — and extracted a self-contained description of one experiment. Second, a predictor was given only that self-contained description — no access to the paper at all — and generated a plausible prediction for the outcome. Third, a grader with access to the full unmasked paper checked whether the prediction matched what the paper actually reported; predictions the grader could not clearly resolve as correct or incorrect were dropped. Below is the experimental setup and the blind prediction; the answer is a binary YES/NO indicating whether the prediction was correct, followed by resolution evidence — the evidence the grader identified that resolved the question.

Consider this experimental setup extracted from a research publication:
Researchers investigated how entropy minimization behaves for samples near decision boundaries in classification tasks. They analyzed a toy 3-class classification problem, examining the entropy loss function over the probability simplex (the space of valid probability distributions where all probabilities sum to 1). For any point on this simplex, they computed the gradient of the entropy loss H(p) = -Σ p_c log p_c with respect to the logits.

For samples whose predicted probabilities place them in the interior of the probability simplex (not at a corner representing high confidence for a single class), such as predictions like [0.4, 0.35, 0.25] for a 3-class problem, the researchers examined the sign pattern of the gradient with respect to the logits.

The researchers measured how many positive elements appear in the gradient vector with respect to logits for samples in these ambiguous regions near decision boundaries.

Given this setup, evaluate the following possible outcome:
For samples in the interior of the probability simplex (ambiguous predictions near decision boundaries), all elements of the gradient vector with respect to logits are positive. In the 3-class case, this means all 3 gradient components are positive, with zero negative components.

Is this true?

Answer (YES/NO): NO